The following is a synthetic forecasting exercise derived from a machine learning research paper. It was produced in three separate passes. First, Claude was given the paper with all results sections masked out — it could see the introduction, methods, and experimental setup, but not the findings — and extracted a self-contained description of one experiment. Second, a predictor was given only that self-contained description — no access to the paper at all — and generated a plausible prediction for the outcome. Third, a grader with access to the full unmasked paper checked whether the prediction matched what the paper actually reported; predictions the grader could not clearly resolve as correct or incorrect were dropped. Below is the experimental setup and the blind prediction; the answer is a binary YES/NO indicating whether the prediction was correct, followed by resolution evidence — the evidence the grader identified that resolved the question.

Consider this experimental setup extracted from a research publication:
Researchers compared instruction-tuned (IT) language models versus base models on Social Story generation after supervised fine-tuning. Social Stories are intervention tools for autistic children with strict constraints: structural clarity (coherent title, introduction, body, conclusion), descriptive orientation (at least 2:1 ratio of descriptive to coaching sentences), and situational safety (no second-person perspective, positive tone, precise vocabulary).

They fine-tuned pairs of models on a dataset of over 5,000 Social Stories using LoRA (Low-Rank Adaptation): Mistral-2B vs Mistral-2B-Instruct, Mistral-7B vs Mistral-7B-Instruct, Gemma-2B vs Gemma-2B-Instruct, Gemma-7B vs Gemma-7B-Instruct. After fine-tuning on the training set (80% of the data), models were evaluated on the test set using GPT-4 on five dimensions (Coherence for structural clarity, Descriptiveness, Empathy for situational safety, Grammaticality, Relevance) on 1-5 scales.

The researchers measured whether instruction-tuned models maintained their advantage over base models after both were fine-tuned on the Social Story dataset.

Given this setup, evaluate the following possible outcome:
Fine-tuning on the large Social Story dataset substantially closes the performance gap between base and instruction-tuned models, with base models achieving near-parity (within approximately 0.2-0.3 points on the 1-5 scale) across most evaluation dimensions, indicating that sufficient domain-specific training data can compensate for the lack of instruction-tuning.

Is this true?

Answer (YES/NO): NO